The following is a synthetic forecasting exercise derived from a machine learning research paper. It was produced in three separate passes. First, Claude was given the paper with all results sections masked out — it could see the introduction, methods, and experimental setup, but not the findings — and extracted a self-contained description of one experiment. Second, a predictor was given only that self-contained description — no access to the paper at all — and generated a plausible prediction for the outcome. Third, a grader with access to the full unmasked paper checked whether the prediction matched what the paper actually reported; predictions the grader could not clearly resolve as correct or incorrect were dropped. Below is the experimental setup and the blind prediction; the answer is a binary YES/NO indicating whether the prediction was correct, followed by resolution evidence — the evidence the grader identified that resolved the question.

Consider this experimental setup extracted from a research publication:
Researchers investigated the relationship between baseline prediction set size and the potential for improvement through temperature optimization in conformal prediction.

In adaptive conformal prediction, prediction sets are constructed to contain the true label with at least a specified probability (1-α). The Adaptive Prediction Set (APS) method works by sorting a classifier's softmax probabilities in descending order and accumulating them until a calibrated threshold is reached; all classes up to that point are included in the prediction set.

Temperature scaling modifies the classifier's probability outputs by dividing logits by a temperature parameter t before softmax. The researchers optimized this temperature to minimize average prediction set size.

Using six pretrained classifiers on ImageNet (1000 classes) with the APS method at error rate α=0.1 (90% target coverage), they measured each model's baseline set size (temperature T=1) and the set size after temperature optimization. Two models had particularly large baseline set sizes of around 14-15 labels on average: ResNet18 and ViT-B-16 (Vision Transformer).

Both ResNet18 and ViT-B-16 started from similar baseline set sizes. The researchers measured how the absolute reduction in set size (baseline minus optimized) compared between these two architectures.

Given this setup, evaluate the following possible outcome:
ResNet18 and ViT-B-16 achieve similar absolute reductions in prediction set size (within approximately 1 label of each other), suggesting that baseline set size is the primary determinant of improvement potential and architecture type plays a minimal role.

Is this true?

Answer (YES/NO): NO